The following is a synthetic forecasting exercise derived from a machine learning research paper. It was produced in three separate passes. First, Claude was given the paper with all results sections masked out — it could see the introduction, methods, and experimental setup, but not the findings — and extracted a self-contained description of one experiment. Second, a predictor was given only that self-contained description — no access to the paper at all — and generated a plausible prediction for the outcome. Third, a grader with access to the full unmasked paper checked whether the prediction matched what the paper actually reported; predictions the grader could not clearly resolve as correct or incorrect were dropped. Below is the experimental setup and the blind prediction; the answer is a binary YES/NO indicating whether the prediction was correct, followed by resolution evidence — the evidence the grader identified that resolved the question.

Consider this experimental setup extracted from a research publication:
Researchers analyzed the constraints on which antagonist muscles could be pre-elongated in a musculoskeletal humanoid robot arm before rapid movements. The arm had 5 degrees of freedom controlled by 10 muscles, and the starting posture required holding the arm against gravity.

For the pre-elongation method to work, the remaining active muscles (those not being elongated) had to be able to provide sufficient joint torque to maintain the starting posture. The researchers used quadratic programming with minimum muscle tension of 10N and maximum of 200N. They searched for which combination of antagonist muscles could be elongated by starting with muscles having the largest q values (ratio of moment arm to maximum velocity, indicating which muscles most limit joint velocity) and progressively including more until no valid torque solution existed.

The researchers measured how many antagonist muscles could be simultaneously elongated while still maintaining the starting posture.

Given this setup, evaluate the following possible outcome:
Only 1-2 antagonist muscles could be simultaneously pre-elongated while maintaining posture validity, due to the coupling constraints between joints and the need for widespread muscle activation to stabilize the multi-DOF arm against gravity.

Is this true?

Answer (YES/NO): YES